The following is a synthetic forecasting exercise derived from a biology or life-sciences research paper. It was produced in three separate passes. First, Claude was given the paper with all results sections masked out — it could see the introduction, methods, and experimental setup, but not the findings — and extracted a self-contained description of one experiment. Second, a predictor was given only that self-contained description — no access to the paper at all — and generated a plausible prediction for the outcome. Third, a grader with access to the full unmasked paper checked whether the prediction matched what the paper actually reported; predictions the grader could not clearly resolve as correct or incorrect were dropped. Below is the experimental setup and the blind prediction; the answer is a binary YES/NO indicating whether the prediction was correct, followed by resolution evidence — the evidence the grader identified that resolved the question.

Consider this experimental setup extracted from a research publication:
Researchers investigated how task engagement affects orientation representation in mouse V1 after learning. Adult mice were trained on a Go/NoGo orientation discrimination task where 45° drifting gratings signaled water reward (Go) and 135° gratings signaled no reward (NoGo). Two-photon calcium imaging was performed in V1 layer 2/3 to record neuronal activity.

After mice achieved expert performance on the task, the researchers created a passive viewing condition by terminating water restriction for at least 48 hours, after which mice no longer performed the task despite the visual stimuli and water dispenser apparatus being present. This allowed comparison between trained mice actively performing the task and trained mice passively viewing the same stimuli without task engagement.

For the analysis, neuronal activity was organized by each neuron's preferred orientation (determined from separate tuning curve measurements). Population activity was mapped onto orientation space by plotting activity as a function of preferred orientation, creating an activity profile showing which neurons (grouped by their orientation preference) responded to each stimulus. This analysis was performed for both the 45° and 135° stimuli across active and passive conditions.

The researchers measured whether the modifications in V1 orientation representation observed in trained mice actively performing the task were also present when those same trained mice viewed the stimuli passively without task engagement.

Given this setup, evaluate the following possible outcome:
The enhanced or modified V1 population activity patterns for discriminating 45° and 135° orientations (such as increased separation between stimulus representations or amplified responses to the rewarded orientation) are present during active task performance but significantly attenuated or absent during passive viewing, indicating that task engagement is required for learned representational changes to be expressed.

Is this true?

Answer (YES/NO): YES